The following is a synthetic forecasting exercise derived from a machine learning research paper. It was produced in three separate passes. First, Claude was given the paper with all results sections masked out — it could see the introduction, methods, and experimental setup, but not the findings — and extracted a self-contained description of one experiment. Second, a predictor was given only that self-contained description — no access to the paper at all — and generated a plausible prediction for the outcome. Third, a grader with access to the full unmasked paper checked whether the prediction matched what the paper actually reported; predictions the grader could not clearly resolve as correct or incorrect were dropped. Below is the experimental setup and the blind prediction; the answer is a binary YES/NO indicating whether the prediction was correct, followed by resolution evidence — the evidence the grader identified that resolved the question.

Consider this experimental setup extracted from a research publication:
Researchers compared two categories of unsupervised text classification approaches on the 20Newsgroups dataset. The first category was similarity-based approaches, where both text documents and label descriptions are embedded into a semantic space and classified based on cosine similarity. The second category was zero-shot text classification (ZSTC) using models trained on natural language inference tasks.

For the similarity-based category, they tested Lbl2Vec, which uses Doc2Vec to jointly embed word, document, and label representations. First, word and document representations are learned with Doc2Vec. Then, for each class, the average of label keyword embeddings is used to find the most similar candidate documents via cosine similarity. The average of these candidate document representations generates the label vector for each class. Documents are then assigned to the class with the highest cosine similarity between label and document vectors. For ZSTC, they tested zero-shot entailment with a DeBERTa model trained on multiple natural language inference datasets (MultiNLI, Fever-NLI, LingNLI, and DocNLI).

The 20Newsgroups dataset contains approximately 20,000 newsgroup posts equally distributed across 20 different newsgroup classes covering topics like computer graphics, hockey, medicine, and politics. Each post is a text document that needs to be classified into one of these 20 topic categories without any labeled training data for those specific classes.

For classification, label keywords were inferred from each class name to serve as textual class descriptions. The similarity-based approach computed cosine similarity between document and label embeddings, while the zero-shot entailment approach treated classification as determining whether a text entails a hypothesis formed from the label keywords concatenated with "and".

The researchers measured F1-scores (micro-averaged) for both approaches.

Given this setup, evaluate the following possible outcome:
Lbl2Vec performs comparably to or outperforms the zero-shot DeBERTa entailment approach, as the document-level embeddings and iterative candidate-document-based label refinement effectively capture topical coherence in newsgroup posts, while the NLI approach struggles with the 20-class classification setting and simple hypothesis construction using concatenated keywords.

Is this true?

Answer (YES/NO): YES